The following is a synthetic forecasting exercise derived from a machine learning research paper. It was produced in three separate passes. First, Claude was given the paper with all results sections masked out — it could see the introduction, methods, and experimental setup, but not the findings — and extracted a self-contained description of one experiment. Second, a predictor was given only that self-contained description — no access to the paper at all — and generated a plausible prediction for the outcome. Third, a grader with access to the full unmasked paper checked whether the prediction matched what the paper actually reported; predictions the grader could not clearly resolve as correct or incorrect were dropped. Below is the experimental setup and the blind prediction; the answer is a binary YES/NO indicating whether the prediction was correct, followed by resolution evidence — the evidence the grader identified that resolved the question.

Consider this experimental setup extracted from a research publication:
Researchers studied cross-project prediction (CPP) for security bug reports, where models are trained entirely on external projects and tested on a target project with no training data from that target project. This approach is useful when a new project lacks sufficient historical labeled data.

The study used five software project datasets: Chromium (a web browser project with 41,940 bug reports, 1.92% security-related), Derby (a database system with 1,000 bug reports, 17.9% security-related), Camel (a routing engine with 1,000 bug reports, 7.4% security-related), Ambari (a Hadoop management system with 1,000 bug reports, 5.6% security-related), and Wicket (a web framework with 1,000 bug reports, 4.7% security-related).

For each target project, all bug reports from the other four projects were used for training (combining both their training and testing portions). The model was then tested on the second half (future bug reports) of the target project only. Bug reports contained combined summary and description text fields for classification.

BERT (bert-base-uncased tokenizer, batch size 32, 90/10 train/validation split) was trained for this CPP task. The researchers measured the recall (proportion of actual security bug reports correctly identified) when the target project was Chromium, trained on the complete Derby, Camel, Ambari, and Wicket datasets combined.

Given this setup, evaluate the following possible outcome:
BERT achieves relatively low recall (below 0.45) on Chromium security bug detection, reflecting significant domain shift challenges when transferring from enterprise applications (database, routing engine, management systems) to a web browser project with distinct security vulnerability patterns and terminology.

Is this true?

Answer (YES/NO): NO